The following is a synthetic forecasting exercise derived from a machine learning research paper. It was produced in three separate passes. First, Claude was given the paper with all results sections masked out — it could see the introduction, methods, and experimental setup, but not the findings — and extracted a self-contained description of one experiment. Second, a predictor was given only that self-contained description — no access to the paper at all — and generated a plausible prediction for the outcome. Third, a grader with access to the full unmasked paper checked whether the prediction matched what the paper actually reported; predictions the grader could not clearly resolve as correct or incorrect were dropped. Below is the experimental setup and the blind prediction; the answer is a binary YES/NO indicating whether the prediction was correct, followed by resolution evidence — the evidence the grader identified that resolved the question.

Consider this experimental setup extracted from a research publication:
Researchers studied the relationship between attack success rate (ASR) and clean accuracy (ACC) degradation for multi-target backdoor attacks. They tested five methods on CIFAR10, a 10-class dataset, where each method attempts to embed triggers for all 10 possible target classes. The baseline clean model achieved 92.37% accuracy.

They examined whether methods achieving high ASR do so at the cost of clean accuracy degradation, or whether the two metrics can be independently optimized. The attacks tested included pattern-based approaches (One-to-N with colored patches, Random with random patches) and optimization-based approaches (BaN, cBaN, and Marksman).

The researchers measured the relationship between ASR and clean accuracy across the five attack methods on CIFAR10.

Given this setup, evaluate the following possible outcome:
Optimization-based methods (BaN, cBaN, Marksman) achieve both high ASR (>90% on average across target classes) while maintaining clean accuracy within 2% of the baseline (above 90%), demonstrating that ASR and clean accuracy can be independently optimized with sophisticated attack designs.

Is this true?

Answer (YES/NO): YES